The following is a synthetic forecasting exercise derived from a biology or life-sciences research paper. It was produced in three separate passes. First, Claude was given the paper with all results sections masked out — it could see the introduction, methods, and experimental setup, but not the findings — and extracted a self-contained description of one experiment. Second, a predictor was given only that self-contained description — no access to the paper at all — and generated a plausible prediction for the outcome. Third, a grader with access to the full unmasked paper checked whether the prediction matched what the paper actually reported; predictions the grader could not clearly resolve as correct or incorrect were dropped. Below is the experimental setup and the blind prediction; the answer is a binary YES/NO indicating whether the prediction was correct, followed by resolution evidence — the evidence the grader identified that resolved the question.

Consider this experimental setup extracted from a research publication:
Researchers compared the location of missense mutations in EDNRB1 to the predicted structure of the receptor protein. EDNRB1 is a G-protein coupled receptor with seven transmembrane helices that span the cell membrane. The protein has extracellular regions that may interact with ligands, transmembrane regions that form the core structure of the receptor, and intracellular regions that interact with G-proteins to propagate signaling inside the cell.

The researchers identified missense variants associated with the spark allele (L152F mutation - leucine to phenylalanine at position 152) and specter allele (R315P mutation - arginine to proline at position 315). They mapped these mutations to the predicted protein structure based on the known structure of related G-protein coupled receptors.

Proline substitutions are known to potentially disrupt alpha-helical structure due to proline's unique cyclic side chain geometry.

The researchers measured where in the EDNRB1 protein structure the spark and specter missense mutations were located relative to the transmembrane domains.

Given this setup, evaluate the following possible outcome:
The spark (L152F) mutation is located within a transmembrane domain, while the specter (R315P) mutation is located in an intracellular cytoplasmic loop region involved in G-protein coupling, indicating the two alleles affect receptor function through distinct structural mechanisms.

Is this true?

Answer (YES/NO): YES